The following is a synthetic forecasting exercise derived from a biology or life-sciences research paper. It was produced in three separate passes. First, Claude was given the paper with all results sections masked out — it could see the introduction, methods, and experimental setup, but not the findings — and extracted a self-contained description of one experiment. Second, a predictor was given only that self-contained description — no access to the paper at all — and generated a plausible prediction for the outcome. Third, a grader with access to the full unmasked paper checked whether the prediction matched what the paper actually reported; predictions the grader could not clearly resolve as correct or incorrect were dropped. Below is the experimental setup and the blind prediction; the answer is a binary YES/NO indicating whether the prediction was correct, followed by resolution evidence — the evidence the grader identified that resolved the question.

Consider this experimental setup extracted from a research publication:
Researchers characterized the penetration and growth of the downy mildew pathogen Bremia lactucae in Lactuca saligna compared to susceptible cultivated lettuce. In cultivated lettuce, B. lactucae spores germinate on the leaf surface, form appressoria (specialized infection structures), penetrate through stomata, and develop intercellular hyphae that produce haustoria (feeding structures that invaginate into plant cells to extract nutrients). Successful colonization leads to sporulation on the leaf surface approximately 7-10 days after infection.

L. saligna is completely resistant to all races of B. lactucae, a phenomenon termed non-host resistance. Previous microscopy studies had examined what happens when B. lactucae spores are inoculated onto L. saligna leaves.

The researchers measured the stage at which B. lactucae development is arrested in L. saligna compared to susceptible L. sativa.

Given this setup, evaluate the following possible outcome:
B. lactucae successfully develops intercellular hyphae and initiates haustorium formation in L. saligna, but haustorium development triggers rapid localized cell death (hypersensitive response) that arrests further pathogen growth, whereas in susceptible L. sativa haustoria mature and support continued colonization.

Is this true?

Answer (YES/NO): NO